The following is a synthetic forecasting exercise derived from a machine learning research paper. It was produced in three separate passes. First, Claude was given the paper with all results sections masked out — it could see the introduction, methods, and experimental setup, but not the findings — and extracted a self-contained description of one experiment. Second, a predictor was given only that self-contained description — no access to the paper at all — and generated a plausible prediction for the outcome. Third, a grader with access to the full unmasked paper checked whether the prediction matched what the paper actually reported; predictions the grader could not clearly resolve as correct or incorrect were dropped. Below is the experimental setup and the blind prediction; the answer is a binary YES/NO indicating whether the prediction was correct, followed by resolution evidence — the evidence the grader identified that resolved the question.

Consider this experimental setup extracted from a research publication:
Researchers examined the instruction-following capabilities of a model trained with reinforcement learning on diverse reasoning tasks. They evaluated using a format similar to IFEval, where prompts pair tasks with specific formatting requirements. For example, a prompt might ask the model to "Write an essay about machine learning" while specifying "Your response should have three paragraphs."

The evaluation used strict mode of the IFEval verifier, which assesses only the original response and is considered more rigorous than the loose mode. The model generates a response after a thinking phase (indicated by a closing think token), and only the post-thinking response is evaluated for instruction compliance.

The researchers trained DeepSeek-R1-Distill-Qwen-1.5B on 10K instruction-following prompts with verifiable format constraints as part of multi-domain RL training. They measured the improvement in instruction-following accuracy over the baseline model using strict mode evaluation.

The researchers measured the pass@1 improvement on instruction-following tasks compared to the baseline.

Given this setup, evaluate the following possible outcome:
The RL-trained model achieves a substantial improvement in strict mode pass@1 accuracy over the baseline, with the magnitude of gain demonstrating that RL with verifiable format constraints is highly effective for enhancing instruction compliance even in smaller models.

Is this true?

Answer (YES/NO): YES